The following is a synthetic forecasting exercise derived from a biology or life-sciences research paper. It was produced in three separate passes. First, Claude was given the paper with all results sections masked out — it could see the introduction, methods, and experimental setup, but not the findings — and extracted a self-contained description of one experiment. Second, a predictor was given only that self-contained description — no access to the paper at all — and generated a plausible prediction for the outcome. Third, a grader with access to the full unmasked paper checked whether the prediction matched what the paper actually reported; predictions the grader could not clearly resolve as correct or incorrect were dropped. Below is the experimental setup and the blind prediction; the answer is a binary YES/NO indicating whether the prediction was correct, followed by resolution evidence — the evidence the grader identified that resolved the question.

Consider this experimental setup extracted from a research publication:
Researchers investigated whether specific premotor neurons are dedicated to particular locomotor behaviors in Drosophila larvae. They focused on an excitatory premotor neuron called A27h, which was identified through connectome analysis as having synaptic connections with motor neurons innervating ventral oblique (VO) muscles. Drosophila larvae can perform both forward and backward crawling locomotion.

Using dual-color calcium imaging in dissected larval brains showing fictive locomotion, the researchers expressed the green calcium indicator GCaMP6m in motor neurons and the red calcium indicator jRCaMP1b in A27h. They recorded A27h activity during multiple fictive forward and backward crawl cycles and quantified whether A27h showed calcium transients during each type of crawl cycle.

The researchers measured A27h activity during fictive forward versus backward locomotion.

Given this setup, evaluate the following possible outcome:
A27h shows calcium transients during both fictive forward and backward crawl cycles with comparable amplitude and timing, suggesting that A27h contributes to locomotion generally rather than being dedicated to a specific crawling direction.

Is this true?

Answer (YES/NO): NO